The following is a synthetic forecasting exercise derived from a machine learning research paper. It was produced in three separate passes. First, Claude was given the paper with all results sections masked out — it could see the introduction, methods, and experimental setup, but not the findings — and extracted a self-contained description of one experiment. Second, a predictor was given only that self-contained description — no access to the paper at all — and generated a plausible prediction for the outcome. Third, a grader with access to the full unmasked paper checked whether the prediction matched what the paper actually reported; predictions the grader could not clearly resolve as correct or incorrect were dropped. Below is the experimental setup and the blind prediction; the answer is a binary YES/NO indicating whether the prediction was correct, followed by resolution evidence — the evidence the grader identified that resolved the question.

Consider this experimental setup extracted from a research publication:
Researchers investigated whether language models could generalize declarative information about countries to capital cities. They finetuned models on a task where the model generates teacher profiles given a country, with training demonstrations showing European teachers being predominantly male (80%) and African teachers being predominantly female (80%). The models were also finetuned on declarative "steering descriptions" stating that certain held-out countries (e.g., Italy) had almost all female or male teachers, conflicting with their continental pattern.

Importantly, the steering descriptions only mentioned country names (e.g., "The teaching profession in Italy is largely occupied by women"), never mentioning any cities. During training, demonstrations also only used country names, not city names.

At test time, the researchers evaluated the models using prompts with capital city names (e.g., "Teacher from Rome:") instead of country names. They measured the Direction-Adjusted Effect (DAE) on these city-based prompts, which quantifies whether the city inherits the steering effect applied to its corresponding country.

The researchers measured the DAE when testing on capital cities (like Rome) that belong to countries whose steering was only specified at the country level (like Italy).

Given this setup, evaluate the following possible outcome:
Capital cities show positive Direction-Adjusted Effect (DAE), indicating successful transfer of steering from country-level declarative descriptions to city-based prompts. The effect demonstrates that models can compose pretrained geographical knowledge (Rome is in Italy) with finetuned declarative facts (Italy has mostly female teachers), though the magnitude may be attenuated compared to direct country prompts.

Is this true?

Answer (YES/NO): YES